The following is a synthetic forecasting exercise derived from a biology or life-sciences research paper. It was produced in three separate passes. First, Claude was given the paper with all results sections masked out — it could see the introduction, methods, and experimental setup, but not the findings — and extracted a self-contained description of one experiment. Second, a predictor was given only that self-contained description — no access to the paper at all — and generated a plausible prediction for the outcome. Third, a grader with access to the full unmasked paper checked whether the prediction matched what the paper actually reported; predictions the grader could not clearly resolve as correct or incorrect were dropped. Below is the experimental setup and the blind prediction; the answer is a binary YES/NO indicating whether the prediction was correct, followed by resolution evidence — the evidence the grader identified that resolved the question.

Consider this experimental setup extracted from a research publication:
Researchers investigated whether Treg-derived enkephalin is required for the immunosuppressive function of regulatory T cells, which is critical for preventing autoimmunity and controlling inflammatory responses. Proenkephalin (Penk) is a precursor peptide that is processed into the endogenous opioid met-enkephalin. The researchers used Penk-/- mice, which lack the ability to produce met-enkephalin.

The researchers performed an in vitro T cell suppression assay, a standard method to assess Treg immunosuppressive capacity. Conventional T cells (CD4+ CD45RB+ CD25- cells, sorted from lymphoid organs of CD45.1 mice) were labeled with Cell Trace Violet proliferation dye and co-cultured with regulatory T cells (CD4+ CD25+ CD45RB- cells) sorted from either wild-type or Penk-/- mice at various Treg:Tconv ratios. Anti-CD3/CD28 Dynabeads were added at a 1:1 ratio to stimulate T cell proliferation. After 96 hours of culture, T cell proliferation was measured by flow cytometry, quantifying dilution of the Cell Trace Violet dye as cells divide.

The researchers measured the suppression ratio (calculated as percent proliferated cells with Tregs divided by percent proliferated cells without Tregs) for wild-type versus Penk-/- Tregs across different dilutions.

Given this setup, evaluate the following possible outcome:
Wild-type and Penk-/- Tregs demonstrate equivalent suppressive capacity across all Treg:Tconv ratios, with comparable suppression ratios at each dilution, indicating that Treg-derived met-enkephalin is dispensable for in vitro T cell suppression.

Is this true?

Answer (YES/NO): YES